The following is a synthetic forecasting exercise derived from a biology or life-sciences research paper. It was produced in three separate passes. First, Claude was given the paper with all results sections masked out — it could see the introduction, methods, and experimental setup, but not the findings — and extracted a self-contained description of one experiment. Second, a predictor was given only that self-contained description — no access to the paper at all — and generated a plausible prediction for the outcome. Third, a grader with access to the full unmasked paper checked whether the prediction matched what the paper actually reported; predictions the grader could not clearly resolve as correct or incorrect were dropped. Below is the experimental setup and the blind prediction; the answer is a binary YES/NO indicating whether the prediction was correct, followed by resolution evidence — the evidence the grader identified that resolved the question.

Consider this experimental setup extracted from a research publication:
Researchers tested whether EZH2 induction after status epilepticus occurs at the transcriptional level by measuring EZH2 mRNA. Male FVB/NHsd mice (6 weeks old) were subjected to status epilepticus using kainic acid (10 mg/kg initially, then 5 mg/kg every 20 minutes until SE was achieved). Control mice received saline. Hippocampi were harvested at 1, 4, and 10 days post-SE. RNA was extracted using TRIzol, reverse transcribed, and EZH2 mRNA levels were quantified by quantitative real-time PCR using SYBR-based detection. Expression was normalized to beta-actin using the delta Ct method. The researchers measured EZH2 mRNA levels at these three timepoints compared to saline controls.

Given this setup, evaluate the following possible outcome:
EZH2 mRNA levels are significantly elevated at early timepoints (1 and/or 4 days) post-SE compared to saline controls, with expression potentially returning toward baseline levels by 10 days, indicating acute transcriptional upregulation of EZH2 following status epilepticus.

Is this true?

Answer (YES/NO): NO